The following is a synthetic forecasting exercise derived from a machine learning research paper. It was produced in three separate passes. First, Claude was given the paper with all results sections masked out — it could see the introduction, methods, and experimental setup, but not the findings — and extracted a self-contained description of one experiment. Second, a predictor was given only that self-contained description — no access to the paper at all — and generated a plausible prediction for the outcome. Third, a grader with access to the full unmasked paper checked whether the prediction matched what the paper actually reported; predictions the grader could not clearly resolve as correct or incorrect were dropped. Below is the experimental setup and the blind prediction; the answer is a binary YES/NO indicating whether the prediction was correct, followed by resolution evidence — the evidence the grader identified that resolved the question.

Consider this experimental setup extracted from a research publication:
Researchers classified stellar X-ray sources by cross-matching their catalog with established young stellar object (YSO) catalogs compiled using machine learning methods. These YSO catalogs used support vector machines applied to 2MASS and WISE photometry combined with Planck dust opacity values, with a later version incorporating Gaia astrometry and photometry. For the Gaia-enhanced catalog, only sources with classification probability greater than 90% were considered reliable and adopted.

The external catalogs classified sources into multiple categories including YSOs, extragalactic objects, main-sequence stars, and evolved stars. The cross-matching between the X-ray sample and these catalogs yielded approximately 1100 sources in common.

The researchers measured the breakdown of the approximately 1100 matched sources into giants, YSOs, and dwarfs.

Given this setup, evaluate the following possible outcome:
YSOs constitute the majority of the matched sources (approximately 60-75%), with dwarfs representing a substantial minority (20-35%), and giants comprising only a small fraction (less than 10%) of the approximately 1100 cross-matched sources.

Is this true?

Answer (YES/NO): NO